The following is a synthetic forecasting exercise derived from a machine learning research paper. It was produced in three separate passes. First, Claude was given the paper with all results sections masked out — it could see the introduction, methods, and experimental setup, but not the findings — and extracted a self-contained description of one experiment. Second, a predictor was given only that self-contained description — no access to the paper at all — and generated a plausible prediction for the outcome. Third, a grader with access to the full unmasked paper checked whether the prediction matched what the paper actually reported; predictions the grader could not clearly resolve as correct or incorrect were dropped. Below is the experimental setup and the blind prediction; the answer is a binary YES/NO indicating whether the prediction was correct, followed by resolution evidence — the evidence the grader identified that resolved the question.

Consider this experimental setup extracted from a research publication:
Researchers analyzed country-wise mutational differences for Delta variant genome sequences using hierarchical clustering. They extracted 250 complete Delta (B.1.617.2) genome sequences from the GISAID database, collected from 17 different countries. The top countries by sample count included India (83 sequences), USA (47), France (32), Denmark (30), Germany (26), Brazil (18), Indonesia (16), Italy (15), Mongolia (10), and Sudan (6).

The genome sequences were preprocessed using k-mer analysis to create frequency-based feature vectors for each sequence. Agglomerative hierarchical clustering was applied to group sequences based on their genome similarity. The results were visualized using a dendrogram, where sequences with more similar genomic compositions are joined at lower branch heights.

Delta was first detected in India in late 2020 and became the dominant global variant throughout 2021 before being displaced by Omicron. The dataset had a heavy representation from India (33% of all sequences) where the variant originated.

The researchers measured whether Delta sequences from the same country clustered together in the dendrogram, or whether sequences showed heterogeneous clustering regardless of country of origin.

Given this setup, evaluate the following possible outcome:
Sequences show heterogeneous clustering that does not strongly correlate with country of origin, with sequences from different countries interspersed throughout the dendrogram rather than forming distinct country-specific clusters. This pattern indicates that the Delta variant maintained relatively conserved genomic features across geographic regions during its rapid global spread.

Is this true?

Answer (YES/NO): YES